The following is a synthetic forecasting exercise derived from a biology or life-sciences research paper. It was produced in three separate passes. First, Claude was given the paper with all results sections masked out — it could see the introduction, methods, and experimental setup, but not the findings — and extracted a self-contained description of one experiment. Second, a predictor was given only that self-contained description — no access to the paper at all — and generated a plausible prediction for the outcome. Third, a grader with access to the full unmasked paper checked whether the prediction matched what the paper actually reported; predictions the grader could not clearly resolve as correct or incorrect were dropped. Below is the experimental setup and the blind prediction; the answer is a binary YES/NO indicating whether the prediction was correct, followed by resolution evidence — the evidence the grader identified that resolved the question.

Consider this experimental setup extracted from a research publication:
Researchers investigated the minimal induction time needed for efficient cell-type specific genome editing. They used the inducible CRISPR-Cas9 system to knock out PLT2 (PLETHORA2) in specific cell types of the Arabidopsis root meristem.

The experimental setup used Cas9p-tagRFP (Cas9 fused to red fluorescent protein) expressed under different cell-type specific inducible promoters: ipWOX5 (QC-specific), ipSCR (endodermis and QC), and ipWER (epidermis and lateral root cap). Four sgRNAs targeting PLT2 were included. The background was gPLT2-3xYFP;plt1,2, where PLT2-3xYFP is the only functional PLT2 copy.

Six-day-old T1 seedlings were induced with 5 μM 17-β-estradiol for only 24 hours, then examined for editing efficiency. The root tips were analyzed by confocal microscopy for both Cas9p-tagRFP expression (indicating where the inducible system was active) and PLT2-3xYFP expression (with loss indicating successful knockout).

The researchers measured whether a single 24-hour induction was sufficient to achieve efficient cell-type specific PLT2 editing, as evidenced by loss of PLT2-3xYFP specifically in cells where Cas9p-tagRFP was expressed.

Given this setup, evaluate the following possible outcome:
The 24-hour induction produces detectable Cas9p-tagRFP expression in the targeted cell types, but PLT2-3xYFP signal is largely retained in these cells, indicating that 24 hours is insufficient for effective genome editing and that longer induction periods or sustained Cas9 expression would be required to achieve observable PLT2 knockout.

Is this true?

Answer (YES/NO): NO